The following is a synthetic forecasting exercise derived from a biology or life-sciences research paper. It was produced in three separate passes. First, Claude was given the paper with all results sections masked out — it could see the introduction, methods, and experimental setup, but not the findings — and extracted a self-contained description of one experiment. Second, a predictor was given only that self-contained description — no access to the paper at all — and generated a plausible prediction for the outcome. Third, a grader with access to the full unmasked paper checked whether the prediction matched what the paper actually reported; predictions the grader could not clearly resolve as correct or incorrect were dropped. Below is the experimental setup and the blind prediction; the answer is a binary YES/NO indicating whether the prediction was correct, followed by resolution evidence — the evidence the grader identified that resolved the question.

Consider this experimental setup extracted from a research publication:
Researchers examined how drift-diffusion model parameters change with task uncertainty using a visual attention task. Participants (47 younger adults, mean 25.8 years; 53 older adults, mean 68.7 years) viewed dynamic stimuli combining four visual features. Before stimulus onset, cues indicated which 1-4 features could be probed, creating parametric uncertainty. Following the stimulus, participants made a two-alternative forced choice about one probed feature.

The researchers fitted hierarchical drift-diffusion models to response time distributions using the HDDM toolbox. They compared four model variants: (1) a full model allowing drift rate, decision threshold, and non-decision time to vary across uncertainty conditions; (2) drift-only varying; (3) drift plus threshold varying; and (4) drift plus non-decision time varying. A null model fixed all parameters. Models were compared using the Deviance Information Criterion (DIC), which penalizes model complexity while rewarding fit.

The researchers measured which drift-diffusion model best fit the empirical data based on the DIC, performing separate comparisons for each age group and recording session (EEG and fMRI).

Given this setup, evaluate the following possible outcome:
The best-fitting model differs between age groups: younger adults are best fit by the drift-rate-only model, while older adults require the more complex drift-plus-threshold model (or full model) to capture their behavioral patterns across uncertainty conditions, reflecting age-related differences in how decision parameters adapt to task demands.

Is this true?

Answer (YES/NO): NO